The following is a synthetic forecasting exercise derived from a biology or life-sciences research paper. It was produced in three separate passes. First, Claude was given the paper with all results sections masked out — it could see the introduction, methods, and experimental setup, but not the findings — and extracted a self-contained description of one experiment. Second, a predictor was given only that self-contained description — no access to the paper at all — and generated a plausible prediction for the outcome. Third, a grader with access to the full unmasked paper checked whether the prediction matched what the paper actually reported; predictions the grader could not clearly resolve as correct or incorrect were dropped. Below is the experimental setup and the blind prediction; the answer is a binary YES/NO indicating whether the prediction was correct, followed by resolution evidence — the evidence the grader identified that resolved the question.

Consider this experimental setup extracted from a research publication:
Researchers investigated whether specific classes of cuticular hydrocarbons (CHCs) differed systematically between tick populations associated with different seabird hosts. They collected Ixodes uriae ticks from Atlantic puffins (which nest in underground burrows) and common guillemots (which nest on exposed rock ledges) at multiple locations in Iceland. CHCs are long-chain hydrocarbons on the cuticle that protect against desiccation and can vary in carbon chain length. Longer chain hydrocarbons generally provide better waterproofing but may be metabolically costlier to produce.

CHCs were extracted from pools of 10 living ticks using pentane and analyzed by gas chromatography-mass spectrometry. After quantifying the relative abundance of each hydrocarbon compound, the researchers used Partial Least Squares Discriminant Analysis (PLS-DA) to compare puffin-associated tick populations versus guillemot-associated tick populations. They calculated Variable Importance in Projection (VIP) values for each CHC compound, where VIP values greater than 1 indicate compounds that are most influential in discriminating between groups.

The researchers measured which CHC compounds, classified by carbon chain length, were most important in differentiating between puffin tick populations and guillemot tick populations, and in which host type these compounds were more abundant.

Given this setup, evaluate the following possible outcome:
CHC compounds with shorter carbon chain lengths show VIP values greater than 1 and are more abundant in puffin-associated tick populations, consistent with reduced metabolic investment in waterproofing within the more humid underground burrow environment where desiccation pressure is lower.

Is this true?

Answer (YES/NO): NO